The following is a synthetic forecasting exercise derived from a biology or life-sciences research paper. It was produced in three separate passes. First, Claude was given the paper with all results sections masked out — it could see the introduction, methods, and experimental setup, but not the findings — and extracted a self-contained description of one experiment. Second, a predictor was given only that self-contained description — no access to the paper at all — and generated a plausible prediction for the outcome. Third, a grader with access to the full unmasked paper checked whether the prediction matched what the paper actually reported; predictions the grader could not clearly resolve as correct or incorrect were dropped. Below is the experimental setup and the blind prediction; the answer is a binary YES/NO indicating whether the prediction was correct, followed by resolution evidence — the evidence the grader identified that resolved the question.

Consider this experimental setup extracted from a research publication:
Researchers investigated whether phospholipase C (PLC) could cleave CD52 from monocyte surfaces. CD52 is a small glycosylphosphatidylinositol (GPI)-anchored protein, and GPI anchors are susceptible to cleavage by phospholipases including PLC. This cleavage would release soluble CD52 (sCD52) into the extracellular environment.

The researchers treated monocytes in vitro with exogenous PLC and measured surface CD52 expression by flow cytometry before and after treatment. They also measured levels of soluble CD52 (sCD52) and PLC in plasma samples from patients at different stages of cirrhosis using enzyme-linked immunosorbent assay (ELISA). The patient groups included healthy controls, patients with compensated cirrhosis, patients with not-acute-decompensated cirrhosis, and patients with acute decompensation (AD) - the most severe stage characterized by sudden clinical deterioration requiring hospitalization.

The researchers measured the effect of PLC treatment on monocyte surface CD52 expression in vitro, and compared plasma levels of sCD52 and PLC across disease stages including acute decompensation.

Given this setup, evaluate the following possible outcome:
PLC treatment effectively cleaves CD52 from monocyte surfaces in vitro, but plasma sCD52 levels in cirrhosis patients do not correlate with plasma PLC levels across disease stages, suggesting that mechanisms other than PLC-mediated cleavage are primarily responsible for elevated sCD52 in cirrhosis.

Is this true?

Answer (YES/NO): NO